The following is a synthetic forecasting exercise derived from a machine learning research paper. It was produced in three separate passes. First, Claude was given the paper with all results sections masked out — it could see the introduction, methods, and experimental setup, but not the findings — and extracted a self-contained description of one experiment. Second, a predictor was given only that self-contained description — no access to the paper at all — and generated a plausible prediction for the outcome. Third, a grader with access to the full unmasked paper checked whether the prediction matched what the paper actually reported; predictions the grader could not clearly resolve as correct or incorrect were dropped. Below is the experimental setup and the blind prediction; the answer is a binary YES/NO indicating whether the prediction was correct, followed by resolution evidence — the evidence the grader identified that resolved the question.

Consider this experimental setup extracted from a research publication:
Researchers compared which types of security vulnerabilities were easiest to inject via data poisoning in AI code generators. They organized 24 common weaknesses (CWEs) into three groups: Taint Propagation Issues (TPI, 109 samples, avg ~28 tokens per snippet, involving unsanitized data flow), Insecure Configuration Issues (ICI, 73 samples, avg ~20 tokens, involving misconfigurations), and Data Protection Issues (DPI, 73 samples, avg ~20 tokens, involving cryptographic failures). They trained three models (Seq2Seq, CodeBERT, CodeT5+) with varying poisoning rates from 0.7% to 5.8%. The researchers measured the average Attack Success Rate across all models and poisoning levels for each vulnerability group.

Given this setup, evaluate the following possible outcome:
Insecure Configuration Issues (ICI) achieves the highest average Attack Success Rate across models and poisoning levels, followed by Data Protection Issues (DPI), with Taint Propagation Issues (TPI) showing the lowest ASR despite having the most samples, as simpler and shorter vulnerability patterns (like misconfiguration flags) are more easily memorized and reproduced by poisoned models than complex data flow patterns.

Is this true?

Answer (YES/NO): NO